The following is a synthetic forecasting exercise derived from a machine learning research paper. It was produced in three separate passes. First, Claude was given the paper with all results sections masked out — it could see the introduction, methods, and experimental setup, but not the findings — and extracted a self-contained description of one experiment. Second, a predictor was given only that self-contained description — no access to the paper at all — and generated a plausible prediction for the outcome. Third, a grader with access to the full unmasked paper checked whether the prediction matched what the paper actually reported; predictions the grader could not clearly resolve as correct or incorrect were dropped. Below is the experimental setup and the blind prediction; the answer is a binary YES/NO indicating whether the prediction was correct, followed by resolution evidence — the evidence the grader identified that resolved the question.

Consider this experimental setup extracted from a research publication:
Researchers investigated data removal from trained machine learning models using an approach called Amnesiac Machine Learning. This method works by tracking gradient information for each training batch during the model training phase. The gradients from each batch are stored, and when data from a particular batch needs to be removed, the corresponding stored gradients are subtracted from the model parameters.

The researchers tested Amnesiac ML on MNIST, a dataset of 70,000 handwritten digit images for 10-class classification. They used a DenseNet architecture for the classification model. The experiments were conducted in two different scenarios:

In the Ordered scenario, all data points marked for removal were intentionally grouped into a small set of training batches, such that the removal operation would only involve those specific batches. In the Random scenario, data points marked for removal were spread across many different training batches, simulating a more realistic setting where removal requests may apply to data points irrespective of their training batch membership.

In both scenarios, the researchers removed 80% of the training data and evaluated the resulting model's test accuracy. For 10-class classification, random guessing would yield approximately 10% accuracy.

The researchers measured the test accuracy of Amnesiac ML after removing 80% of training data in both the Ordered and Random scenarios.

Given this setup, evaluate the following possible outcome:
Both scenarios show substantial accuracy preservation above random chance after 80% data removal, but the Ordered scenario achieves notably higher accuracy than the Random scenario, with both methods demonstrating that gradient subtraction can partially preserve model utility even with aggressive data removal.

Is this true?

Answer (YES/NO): NO